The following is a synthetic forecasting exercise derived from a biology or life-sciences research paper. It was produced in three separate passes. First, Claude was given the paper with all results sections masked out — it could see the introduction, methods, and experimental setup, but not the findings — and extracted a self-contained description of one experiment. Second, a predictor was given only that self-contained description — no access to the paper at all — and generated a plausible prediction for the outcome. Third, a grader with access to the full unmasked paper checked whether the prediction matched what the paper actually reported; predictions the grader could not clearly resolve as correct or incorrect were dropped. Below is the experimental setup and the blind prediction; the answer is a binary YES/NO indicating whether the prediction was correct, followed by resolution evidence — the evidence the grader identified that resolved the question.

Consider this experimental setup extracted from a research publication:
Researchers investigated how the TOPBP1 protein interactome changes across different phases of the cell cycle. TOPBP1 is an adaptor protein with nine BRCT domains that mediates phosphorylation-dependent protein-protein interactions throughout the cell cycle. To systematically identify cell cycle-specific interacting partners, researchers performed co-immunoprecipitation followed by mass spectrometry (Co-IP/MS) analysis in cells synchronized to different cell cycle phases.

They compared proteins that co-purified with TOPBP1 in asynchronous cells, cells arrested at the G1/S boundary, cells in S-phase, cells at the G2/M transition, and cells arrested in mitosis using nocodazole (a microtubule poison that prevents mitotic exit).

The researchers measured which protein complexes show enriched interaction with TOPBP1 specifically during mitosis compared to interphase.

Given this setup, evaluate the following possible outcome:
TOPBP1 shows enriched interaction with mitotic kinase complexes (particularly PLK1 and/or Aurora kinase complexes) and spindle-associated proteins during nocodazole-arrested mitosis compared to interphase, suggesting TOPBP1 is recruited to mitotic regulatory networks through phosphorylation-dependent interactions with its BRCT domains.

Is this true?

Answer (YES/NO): NO